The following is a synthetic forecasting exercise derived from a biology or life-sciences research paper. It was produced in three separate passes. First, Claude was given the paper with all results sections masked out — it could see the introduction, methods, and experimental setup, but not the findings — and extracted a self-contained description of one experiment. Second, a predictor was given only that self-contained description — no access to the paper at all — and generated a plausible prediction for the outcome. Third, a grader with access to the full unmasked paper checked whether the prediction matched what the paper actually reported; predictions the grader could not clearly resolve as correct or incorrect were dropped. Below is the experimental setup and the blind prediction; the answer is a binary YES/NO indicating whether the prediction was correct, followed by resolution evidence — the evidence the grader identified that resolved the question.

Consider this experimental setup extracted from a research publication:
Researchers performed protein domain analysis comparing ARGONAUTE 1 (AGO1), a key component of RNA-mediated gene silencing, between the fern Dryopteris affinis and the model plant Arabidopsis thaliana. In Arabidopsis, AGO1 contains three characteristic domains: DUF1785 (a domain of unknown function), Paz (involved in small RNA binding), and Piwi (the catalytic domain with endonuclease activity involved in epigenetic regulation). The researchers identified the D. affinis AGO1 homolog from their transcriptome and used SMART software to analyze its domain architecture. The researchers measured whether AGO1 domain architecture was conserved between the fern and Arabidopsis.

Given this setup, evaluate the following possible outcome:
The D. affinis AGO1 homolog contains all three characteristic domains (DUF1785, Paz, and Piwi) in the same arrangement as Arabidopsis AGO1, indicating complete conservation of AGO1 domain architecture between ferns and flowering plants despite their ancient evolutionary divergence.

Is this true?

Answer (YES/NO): YES